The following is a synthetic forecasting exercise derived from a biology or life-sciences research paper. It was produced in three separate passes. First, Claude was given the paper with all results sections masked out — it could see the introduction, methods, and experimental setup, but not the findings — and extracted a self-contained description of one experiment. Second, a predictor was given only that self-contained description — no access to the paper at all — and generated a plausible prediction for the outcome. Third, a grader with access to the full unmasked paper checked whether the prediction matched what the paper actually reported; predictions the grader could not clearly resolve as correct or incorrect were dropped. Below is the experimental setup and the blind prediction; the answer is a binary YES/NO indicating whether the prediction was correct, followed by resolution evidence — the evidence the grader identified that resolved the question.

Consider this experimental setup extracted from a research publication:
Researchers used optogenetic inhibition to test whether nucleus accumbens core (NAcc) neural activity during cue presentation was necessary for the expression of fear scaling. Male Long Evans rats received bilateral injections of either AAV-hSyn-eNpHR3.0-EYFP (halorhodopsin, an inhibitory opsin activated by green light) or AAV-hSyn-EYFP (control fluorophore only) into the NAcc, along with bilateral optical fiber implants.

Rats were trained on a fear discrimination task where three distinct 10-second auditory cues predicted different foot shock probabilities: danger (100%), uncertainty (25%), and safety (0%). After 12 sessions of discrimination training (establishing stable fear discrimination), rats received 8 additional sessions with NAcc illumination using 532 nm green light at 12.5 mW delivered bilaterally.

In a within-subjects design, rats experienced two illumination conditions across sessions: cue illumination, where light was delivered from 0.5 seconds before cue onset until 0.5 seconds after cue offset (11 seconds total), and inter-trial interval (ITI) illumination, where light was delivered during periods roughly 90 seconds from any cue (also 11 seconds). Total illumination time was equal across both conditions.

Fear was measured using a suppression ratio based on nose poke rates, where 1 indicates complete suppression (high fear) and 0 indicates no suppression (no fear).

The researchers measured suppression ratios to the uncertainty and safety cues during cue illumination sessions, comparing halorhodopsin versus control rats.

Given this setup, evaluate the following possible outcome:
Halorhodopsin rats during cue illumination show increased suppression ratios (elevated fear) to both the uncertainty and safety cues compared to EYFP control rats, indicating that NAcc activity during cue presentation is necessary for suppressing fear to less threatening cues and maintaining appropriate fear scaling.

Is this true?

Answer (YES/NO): NO